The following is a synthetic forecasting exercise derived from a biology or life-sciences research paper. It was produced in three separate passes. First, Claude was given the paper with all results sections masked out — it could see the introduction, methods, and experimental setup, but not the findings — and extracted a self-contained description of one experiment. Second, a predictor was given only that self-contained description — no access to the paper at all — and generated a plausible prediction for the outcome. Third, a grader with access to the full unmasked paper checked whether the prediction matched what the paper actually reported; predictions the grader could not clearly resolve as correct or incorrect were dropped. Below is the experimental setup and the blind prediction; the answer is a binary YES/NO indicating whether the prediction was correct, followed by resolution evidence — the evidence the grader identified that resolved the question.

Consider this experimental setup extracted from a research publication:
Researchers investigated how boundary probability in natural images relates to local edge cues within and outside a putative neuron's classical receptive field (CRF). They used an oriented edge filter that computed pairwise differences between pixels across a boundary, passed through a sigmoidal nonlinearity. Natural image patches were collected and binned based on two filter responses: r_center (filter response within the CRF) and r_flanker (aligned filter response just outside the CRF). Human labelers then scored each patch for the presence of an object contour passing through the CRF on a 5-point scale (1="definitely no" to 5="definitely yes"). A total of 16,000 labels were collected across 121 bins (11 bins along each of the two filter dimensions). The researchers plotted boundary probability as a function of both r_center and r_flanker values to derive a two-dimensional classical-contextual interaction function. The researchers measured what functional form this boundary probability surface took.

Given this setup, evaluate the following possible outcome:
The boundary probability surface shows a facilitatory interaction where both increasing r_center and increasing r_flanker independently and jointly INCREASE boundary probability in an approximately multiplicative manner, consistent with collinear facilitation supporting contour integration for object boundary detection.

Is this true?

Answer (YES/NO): NO